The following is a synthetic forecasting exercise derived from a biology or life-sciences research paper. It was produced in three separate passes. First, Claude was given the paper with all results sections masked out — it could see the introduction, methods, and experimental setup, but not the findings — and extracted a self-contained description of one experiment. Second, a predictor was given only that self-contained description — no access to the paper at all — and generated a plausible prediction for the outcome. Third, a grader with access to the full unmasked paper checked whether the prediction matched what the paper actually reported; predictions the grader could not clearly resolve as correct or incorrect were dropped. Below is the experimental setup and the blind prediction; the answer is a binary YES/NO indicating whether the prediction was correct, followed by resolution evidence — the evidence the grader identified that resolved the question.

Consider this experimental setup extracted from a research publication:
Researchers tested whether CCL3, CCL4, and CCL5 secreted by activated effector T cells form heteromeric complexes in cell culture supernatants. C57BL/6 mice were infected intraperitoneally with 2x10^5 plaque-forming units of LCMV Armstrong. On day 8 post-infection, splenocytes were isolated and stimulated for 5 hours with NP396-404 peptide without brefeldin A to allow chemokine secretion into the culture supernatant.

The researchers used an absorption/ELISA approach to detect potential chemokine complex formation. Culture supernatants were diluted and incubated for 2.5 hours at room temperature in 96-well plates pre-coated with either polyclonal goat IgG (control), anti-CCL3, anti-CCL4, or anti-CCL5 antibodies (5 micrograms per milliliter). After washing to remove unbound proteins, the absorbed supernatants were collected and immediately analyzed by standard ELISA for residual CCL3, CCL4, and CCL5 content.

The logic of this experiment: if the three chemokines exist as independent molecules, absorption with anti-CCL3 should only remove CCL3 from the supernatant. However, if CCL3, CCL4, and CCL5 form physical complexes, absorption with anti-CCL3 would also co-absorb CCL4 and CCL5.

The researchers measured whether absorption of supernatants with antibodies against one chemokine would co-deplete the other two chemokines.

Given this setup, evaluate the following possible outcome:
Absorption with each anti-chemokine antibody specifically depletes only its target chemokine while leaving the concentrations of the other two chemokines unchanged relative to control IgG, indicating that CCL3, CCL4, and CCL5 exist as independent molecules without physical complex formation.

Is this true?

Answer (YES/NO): NO